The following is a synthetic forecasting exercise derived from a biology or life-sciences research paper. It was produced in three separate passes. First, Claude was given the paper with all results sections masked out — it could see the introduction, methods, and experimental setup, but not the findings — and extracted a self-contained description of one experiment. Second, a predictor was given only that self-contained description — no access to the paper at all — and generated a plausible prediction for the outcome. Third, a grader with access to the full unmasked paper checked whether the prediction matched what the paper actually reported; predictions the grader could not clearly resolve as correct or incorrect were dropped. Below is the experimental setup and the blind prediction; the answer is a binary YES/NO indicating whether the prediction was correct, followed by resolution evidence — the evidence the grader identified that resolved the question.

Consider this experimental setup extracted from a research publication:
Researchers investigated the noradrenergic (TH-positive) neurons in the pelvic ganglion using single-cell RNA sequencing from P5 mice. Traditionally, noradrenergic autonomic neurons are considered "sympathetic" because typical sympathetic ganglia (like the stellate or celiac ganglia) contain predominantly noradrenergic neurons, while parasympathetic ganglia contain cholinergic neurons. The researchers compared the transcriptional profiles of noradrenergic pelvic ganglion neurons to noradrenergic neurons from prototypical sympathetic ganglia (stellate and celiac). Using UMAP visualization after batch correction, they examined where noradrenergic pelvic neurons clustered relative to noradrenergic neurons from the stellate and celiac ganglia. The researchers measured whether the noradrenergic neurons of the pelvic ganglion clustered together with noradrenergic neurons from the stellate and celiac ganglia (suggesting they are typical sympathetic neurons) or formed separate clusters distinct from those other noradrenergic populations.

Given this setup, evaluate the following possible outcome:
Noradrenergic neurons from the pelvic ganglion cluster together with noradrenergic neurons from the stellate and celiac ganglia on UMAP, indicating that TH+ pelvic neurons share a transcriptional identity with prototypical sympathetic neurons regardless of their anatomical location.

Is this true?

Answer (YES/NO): NO